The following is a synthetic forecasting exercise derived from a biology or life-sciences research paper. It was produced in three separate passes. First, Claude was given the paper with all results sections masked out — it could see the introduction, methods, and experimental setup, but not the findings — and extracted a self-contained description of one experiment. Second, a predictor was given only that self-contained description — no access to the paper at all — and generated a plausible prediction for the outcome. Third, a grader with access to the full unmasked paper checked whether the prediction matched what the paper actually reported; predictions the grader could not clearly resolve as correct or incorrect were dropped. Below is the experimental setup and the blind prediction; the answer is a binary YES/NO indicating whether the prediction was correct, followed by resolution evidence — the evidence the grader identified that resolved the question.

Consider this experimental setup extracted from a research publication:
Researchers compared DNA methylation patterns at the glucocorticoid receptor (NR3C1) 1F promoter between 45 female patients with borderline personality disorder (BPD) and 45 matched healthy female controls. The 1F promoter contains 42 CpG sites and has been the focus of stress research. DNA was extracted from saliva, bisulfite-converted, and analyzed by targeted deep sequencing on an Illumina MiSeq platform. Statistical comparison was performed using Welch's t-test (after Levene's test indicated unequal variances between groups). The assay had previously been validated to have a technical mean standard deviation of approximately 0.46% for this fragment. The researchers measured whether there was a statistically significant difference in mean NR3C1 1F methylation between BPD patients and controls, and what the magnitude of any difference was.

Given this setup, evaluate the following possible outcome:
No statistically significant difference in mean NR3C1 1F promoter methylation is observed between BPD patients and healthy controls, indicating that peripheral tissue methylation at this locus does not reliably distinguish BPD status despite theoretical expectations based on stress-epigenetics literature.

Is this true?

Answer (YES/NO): NO